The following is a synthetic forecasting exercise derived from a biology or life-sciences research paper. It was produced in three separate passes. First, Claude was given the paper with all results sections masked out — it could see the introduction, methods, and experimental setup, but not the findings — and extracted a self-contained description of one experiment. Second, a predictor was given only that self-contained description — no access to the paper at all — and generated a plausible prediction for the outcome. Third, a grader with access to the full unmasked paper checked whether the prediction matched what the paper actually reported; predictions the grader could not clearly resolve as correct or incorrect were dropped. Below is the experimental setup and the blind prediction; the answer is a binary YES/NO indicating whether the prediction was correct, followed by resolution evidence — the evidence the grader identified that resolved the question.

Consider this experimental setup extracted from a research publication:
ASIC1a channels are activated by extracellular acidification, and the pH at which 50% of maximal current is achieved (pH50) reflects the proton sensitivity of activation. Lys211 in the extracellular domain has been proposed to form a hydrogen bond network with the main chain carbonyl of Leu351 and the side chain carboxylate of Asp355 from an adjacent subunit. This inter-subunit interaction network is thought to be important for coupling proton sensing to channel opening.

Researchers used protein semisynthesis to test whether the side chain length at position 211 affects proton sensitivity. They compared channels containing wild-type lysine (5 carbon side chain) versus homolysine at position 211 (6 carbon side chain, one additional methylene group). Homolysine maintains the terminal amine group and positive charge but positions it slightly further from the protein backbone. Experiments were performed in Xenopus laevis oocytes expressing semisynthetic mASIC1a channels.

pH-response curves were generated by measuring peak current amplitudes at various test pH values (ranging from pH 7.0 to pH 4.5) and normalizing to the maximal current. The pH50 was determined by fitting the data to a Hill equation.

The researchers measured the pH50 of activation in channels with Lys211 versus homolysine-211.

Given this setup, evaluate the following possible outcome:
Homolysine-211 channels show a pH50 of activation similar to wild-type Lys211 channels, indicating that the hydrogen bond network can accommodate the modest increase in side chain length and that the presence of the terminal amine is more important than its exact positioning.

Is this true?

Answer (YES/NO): NO